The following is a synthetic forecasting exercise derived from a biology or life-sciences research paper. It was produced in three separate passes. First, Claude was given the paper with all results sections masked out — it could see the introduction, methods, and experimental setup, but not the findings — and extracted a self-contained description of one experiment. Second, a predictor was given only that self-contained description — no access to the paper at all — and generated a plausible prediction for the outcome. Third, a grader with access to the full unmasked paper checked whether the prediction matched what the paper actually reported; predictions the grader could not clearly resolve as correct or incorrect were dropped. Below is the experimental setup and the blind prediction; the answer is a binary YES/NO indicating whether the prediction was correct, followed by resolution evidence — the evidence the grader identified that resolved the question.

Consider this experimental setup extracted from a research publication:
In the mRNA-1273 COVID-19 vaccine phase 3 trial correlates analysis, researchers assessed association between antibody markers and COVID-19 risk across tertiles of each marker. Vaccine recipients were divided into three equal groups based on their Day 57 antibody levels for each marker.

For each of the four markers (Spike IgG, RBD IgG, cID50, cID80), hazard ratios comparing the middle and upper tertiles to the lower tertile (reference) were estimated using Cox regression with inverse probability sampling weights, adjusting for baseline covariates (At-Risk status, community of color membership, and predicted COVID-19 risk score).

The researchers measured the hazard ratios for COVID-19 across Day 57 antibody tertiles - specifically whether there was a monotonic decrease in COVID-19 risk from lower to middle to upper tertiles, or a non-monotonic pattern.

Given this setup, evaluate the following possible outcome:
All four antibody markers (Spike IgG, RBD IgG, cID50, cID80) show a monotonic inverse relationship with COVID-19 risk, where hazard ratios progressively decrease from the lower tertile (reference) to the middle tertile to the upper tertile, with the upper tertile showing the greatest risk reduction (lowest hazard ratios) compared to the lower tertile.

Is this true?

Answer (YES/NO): YES